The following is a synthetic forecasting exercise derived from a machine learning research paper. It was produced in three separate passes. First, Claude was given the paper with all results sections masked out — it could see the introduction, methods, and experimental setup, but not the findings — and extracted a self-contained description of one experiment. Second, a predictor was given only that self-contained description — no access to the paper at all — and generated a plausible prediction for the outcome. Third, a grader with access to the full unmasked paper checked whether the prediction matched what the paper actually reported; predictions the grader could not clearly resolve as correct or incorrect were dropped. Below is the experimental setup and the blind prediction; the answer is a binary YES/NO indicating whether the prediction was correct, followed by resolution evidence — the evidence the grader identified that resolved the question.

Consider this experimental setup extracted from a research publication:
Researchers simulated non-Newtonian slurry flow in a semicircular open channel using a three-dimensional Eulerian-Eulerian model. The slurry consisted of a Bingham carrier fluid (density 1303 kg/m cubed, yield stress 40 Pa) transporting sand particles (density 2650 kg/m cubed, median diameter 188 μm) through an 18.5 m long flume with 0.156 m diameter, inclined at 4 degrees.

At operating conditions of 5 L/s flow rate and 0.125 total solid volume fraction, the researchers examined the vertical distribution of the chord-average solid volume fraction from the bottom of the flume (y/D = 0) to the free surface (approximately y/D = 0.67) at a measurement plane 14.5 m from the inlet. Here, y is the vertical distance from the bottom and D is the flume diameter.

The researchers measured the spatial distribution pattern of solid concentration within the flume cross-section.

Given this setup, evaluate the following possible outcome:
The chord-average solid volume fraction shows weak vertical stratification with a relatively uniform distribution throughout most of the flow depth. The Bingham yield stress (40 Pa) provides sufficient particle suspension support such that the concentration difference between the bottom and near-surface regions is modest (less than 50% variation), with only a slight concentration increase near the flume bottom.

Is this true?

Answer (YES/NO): NO